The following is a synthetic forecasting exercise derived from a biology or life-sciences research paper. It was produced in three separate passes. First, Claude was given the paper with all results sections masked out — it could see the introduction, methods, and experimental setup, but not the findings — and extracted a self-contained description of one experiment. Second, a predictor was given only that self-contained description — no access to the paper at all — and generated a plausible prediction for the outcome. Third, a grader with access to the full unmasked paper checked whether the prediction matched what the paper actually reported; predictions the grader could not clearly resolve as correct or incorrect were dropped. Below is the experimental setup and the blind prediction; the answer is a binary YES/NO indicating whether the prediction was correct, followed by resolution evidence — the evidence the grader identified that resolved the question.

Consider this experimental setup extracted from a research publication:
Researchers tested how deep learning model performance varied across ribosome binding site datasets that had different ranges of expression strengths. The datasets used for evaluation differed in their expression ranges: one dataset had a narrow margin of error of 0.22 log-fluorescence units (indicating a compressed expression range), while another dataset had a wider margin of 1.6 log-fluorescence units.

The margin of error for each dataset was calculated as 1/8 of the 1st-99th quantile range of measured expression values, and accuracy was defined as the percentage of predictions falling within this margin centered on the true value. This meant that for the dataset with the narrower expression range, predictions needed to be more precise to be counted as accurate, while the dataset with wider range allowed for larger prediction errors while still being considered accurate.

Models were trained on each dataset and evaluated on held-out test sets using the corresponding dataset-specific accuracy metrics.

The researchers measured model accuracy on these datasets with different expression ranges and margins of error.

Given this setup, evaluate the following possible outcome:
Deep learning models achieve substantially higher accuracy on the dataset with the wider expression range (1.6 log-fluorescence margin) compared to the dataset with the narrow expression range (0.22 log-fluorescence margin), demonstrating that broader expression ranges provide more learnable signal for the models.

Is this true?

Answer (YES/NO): NO